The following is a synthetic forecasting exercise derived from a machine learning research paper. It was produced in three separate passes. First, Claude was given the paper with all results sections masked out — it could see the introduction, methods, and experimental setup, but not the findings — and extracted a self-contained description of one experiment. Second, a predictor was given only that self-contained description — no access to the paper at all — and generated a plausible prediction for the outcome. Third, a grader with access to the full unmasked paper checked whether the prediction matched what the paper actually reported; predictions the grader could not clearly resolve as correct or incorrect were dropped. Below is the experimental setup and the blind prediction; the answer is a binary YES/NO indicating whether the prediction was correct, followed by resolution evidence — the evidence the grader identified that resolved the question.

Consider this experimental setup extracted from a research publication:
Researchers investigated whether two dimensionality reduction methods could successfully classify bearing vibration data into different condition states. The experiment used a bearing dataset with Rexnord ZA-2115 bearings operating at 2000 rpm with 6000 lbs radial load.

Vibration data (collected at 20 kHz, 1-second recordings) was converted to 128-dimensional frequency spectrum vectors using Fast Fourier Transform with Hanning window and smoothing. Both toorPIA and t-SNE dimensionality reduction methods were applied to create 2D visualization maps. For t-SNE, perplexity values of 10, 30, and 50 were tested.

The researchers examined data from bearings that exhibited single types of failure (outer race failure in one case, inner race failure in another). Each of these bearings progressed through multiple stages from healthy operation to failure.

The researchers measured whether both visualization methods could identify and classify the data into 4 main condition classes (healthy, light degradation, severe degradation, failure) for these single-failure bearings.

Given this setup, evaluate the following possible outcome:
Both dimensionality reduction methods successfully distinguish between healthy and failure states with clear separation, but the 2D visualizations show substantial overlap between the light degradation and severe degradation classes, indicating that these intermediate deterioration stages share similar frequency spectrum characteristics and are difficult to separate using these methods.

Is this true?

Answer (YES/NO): NO